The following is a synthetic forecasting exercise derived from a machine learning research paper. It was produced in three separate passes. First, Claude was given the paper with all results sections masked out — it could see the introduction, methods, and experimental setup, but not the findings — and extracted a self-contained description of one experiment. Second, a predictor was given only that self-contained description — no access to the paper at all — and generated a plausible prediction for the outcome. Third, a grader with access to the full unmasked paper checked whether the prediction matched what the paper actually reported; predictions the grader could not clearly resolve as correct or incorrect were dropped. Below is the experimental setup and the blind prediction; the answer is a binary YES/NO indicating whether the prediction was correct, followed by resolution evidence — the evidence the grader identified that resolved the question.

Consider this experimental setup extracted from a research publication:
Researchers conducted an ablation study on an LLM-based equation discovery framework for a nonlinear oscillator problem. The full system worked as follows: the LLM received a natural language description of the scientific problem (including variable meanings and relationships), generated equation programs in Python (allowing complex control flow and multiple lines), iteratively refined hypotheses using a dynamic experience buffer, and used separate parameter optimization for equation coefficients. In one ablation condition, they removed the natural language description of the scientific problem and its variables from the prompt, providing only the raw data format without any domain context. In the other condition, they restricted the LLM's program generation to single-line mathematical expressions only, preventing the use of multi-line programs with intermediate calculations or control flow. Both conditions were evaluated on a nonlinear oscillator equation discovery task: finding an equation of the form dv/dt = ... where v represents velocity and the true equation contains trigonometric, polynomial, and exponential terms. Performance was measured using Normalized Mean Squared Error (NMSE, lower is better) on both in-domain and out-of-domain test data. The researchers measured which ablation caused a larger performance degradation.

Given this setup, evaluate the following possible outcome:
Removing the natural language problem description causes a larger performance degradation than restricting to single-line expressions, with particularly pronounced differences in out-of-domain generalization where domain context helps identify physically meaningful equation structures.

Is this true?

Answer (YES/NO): NO